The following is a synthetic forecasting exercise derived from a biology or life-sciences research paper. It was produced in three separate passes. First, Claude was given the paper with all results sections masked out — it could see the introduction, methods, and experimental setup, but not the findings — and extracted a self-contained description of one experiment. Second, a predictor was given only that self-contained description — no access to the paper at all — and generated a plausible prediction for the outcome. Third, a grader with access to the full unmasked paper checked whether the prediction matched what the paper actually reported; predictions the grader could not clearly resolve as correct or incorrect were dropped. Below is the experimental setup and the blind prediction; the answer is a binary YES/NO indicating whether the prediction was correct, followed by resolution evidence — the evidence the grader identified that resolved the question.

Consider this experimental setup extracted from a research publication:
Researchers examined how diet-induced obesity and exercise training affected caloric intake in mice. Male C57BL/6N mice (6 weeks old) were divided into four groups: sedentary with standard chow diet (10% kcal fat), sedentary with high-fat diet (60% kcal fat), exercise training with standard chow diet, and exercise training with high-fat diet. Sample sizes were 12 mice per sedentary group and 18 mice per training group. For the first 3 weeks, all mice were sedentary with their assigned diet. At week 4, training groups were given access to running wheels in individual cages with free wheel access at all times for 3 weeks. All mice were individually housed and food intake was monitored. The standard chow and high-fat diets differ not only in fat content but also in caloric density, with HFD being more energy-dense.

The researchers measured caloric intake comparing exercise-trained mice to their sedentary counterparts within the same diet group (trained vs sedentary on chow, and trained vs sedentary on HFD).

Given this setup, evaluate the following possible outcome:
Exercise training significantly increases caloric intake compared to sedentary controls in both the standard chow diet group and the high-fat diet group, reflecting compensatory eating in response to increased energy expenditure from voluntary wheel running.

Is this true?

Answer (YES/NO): NO